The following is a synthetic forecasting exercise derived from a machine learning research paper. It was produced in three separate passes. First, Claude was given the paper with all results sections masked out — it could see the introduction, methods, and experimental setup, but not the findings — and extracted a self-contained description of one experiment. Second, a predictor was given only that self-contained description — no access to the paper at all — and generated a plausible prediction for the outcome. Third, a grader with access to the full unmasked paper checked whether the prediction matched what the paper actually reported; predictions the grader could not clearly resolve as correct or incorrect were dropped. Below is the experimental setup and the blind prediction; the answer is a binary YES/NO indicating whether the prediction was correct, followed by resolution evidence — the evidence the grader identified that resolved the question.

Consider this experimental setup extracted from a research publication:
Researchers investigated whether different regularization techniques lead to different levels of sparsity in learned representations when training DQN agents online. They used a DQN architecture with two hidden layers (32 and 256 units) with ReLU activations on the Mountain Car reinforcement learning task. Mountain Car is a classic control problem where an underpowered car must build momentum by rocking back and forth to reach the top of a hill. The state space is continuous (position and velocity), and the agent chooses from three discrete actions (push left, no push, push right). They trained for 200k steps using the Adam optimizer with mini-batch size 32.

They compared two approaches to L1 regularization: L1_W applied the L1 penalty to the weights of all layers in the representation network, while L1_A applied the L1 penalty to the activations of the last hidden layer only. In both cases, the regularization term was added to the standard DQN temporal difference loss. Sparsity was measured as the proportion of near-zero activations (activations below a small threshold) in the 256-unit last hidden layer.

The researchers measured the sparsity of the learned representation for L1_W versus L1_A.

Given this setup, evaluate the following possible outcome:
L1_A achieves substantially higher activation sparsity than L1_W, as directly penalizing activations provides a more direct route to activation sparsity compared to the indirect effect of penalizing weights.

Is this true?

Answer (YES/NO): NO